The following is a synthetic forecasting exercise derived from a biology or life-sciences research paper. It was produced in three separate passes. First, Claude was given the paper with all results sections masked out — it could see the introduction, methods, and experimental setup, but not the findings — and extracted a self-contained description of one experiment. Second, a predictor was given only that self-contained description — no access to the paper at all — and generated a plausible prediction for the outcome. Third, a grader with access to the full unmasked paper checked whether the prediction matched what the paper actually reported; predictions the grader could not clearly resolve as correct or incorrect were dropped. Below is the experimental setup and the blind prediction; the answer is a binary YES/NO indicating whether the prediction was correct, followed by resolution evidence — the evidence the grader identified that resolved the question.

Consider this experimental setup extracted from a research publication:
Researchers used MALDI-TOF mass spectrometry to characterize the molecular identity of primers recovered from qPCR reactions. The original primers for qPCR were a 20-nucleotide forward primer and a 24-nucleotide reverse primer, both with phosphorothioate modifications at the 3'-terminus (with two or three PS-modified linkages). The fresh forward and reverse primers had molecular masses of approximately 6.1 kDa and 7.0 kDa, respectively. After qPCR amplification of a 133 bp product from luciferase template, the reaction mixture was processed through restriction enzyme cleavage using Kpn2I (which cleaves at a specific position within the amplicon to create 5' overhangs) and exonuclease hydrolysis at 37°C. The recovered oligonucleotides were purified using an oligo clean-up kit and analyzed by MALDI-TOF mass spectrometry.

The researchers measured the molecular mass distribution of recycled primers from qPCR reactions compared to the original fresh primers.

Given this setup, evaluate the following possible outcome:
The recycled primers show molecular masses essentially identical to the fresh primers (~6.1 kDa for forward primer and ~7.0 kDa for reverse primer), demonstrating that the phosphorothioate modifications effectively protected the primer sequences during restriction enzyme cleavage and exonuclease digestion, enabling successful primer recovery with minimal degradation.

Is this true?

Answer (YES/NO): NO